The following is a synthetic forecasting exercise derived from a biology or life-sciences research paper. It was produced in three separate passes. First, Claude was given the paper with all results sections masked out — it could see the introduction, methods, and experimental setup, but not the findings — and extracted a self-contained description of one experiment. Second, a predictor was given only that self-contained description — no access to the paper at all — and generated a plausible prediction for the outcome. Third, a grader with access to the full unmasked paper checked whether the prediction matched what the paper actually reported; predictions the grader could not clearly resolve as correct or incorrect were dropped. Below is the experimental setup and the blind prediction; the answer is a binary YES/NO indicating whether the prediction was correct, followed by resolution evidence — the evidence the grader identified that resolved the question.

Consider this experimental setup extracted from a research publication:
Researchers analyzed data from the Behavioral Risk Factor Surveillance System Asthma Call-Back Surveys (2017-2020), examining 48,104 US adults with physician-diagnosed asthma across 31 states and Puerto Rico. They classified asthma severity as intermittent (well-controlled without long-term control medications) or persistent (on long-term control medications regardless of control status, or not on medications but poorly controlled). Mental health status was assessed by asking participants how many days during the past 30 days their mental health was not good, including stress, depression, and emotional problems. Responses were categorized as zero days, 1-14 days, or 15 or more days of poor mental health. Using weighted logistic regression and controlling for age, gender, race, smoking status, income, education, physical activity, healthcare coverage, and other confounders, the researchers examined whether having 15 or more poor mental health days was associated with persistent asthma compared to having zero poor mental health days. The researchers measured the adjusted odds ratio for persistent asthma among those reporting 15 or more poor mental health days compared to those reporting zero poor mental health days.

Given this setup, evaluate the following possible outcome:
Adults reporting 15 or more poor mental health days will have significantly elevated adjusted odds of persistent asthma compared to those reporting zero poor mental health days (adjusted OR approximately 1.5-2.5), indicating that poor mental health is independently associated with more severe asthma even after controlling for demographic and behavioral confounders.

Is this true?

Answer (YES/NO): NO